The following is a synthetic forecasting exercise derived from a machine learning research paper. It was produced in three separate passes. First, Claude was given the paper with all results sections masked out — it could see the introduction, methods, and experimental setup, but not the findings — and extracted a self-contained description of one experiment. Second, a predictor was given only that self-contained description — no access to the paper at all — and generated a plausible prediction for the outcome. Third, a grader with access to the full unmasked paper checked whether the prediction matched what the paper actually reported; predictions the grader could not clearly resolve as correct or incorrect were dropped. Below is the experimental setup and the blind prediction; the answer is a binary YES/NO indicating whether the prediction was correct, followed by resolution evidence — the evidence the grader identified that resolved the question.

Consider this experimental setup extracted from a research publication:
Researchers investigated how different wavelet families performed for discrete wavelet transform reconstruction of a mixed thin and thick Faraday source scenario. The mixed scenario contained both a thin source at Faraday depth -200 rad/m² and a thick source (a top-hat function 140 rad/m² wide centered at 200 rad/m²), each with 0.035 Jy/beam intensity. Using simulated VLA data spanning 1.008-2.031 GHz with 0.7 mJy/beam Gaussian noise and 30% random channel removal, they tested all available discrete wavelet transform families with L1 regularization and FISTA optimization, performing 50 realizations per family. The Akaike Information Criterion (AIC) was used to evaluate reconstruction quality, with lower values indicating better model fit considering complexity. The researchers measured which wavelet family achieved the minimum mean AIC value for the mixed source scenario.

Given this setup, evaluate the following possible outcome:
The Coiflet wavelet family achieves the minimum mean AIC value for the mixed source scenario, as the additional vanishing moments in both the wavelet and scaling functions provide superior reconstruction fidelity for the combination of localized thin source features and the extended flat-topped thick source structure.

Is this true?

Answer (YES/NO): YES